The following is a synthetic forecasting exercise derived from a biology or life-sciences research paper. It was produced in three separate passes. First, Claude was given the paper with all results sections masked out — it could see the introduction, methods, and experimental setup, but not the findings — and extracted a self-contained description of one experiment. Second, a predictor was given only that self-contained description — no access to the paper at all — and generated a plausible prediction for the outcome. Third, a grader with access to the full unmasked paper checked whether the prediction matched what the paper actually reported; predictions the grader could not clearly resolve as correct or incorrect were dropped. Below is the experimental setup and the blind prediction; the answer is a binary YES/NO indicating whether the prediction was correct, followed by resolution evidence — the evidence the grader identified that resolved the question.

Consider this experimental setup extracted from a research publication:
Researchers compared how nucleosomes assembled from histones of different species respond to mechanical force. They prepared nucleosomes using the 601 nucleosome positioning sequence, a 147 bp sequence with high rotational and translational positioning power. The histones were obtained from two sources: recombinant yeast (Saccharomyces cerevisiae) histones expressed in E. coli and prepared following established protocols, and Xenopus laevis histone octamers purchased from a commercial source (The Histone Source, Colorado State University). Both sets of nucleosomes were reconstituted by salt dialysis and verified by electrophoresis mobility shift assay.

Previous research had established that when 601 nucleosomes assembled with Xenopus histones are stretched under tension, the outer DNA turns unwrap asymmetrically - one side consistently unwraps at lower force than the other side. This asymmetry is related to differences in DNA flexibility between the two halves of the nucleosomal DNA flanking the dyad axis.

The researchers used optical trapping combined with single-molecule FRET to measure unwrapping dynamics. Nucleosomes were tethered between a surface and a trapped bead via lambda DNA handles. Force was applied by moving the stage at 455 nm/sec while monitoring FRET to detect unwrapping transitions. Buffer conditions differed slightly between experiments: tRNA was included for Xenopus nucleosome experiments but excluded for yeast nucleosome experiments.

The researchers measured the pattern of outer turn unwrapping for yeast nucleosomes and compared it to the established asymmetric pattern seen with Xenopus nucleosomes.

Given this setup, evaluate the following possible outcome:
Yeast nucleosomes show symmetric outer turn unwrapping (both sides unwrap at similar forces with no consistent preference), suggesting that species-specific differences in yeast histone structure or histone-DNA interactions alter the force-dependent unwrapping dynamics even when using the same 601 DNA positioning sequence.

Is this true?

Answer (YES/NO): NO